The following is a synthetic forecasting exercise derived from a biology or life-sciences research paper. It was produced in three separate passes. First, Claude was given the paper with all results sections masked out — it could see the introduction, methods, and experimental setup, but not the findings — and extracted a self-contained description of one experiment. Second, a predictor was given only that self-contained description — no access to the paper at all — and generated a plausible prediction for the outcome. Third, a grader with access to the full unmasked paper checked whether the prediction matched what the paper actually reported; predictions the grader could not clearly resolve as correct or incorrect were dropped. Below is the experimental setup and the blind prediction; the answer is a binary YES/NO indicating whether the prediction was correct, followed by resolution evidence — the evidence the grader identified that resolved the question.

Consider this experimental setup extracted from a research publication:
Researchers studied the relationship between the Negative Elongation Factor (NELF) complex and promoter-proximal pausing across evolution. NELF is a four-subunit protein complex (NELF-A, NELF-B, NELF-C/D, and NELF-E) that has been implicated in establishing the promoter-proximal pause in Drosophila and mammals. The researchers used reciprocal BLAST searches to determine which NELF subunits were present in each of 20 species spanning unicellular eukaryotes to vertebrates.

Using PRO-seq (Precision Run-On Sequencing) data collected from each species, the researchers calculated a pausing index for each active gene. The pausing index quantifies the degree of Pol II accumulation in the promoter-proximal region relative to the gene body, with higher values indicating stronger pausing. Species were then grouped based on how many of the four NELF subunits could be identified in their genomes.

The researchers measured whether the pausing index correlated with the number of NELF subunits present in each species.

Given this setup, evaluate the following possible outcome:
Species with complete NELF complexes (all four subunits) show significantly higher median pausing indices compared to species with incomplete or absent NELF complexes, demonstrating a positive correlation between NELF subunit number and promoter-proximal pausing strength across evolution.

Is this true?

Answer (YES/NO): YES